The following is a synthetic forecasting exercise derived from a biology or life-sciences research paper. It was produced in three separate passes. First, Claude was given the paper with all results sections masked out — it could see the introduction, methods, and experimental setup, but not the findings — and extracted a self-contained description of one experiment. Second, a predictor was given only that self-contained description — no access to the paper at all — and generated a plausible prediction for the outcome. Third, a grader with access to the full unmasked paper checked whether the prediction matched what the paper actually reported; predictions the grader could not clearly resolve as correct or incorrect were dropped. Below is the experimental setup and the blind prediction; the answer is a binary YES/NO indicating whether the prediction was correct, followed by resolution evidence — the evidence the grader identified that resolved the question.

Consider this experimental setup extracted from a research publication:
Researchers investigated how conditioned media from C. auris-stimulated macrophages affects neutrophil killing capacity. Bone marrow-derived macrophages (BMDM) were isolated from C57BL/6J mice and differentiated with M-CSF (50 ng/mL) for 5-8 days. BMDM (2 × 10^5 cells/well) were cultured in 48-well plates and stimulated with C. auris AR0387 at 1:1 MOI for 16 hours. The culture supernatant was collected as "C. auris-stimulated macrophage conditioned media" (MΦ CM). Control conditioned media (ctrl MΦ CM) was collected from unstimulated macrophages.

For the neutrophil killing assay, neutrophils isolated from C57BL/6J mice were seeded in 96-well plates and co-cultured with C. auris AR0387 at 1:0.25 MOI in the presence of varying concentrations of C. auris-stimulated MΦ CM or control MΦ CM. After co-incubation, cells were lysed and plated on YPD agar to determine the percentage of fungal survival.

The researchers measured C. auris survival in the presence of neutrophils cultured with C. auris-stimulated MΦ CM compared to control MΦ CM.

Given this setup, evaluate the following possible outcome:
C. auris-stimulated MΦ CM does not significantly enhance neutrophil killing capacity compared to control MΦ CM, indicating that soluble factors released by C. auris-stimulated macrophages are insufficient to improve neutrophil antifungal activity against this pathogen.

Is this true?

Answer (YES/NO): NO